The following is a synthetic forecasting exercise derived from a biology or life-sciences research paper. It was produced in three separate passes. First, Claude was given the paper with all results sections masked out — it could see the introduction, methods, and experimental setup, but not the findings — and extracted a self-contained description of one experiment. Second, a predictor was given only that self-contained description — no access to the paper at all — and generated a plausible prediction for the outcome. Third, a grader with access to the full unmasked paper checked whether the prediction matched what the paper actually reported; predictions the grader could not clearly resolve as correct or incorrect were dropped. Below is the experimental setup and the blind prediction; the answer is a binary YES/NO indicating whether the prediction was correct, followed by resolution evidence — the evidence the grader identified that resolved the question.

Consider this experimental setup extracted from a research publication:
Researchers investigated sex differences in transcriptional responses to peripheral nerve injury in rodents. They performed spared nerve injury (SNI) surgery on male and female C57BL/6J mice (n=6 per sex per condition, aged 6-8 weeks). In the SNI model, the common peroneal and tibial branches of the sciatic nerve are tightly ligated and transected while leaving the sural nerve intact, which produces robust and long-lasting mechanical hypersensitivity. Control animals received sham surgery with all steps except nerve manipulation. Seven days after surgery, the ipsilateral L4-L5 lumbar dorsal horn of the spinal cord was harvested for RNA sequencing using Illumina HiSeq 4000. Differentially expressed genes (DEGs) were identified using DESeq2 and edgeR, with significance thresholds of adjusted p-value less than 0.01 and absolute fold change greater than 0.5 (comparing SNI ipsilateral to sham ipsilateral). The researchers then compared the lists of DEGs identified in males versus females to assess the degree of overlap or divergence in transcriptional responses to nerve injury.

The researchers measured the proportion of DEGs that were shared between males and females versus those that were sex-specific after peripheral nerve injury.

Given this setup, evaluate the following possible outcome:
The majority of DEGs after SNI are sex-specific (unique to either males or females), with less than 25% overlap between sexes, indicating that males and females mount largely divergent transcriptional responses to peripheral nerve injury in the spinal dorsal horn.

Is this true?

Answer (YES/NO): NO